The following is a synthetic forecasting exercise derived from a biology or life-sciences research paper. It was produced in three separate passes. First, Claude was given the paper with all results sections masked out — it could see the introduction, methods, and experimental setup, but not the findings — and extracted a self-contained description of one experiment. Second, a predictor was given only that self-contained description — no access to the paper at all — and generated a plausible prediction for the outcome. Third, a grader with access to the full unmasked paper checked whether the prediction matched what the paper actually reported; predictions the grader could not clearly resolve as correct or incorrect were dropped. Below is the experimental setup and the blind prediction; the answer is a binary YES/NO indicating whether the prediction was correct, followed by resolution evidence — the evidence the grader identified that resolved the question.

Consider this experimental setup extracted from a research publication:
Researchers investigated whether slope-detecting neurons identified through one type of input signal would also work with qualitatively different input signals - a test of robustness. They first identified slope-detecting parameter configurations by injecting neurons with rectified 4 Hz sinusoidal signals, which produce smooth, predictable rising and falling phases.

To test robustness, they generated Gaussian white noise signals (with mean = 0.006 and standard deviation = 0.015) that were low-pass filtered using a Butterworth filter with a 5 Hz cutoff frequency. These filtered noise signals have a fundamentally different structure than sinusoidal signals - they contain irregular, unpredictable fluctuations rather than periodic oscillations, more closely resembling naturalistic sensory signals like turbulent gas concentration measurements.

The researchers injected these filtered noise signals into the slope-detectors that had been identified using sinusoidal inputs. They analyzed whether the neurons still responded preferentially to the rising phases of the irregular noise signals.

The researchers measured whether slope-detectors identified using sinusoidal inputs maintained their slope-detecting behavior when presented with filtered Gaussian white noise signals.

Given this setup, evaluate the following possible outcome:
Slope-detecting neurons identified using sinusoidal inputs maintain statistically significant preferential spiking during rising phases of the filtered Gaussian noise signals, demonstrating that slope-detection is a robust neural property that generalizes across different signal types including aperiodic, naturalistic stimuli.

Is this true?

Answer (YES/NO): YES